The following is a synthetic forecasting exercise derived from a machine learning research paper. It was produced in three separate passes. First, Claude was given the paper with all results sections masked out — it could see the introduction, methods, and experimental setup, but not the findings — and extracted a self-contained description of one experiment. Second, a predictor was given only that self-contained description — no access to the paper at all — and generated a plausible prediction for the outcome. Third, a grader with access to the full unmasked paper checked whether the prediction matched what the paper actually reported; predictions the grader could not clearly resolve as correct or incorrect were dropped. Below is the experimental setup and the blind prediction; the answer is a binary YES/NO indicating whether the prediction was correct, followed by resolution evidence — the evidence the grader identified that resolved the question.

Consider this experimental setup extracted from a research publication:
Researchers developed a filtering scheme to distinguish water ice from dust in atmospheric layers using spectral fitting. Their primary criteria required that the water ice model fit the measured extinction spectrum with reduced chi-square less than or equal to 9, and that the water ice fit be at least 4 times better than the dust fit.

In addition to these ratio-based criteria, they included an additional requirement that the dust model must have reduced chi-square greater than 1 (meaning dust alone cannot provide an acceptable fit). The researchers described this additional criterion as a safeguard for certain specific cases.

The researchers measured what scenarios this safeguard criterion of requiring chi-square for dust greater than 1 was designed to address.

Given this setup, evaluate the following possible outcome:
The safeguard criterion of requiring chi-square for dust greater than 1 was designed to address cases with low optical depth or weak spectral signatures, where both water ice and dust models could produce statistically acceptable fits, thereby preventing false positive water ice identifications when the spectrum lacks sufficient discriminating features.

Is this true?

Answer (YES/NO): NO